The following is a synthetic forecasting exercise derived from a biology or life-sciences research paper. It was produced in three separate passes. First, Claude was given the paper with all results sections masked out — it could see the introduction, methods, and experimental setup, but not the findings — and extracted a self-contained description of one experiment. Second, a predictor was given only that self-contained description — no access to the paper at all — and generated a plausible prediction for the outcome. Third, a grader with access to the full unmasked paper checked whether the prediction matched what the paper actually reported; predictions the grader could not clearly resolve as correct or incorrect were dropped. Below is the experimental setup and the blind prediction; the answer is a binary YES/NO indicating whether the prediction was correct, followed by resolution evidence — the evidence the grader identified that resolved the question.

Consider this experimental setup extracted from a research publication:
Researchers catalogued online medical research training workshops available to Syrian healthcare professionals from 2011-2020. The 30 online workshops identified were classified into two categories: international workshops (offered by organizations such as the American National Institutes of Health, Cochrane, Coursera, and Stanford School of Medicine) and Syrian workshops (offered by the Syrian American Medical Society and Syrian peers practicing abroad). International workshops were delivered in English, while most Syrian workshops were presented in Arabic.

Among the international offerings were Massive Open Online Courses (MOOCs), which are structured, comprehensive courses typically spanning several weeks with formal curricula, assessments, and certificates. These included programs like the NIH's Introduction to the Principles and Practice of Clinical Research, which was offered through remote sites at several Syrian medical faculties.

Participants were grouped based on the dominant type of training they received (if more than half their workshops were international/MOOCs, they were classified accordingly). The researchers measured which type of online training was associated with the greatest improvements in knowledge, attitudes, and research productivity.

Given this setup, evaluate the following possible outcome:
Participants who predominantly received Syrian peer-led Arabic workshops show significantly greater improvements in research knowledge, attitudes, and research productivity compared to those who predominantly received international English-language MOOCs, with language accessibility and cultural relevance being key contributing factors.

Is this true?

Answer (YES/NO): NO